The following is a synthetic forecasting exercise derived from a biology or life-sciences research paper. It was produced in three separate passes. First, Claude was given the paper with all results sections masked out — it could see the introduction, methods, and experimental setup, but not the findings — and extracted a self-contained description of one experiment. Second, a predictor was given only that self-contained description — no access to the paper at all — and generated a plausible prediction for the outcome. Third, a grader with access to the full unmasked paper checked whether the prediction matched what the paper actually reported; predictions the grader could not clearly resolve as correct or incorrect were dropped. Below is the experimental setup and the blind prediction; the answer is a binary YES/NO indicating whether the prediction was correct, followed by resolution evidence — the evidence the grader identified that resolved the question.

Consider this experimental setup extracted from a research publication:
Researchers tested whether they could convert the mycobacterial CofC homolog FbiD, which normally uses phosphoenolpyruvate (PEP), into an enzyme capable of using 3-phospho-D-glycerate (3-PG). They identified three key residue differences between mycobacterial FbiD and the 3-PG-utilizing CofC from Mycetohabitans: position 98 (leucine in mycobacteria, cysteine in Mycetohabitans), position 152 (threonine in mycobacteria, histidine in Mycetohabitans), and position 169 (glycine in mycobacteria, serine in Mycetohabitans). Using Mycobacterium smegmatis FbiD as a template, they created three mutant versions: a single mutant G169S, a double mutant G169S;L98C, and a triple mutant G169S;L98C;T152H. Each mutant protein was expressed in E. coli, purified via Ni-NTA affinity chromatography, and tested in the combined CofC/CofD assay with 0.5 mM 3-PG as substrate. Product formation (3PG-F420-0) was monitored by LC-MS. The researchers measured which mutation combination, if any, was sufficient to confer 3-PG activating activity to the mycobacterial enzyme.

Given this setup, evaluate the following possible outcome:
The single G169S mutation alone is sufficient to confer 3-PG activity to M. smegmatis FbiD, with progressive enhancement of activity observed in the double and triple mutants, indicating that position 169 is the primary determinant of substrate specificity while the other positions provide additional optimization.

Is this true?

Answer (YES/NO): NO